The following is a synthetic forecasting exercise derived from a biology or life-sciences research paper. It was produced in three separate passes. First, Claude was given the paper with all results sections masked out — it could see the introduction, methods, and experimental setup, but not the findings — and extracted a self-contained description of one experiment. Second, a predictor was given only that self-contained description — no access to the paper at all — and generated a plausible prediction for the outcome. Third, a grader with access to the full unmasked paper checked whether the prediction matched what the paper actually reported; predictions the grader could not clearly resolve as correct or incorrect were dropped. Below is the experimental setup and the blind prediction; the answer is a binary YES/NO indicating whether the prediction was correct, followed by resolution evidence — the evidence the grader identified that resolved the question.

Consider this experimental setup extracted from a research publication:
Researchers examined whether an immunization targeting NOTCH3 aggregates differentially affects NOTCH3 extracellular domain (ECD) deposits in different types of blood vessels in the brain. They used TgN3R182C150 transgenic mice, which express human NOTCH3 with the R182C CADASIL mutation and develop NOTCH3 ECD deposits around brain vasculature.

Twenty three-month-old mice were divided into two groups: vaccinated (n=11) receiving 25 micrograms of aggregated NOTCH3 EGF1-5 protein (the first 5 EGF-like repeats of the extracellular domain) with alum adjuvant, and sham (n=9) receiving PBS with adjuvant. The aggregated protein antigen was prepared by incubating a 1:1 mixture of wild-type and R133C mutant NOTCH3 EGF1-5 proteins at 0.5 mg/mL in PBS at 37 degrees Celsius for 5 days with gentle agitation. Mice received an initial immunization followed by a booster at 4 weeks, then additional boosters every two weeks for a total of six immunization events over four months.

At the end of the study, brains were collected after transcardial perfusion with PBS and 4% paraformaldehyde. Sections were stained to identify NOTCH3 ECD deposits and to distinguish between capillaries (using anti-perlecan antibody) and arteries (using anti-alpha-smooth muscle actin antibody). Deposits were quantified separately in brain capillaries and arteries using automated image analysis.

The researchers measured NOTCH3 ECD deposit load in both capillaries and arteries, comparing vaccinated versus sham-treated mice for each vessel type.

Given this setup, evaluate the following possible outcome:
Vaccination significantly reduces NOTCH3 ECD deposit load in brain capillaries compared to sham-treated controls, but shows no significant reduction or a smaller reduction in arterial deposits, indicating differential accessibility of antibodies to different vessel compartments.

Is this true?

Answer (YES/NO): YES